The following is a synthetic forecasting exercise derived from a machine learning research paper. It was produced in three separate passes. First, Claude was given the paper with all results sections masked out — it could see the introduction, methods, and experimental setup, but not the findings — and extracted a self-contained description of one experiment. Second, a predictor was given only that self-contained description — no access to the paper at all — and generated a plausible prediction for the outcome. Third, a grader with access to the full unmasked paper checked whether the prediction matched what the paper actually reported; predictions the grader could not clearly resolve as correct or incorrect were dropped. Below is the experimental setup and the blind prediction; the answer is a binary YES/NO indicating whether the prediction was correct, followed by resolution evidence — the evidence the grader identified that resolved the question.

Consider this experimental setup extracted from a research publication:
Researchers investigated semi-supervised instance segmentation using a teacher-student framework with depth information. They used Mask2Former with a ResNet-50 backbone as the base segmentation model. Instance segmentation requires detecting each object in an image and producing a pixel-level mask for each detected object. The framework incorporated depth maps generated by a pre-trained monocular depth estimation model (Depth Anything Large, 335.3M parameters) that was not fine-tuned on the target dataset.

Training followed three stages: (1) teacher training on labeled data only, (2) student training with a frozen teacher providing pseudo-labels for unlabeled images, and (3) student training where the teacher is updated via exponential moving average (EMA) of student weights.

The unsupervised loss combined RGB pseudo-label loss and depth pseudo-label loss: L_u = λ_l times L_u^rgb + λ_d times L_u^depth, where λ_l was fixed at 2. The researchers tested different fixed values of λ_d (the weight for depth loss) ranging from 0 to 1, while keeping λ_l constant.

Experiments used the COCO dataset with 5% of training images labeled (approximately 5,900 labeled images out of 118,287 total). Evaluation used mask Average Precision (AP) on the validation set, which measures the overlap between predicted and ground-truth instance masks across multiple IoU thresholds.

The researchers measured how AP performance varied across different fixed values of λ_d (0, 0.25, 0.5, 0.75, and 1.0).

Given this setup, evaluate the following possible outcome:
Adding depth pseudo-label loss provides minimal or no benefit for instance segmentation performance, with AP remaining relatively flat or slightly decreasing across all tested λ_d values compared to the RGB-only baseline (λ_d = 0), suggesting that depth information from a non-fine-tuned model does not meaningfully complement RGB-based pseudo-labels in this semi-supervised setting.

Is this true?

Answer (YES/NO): NO